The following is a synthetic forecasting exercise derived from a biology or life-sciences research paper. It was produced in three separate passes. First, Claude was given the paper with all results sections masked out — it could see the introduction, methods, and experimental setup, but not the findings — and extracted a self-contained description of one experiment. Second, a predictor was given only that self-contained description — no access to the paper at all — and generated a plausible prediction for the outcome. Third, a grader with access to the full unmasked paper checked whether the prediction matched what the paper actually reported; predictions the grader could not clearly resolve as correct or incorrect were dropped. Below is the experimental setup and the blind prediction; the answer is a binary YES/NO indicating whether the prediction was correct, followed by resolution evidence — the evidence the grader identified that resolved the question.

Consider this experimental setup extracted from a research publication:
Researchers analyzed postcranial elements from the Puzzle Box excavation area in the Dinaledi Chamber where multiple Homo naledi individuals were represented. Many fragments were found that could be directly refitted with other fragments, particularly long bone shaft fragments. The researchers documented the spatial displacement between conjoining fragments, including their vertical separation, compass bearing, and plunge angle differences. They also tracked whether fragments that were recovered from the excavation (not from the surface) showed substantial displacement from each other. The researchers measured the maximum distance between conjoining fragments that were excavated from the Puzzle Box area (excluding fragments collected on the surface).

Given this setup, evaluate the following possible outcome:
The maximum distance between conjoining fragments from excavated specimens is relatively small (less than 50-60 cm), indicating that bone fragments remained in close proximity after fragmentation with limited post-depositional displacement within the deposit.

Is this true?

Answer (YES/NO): YES